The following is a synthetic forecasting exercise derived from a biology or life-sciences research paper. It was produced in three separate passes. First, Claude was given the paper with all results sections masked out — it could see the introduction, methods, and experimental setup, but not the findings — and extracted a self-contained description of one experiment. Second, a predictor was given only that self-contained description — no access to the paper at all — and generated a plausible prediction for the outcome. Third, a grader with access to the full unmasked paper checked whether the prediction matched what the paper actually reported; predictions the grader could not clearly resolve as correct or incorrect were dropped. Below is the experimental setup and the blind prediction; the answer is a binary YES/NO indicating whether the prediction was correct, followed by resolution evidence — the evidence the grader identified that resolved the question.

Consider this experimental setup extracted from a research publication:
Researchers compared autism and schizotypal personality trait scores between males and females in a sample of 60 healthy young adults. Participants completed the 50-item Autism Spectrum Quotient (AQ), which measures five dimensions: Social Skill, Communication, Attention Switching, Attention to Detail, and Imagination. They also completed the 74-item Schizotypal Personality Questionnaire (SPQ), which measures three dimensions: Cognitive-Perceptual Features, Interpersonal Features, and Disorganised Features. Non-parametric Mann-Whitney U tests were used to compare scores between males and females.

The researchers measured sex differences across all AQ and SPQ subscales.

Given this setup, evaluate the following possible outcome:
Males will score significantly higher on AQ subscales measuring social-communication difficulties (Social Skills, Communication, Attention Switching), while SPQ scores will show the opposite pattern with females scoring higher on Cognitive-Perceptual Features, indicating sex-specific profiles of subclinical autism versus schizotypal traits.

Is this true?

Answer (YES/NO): NO